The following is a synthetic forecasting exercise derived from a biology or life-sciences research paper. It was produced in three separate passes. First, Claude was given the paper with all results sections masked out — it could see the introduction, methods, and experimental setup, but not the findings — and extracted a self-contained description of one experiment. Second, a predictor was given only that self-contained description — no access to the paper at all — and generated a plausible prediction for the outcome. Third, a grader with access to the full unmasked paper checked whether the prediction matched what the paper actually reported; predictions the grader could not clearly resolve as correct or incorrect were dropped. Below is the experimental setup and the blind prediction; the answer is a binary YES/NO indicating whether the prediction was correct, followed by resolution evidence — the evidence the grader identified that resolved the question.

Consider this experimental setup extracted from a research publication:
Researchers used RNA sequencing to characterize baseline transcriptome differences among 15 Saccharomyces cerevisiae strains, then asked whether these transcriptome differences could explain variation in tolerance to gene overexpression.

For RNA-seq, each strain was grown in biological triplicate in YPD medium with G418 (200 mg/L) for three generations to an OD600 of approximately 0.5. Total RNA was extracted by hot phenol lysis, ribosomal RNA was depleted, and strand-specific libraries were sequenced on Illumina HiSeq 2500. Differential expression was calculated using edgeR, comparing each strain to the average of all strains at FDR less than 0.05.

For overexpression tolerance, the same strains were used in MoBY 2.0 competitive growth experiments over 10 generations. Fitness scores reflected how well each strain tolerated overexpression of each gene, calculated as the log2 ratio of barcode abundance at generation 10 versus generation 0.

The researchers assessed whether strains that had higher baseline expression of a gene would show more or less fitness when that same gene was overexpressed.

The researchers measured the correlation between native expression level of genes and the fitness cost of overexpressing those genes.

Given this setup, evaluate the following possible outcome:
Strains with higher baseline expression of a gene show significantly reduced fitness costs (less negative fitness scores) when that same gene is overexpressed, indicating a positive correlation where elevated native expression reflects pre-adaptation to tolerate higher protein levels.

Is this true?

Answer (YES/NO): NO